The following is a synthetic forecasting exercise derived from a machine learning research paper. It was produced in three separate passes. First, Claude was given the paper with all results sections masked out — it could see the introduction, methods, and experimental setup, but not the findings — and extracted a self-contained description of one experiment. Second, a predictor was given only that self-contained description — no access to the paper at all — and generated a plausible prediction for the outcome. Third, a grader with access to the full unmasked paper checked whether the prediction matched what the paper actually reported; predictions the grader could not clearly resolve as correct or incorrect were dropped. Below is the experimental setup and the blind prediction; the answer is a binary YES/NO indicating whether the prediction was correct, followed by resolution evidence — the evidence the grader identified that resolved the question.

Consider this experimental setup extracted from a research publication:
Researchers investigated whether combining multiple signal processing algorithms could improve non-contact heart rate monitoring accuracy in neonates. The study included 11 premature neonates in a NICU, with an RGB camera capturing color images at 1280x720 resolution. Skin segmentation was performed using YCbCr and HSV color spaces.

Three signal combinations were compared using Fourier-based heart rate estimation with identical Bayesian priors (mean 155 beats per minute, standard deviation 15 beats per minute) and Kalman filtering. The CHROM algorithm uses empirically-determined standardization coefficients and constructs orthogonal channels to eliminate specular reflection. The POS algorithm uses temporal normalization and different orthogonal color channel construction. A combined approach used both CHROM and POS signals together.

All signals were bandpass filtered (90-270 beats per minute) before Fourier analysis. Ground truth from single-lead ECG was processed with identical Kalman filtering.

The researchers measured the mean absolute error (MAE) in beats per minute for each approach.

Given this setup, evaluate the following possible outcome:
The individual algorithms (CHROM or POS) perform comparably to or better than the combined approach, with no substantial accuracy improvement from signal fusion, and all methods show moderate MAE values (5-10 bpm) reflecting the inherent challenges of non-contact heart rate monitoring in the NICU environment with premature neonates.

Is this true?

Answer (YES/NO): YES